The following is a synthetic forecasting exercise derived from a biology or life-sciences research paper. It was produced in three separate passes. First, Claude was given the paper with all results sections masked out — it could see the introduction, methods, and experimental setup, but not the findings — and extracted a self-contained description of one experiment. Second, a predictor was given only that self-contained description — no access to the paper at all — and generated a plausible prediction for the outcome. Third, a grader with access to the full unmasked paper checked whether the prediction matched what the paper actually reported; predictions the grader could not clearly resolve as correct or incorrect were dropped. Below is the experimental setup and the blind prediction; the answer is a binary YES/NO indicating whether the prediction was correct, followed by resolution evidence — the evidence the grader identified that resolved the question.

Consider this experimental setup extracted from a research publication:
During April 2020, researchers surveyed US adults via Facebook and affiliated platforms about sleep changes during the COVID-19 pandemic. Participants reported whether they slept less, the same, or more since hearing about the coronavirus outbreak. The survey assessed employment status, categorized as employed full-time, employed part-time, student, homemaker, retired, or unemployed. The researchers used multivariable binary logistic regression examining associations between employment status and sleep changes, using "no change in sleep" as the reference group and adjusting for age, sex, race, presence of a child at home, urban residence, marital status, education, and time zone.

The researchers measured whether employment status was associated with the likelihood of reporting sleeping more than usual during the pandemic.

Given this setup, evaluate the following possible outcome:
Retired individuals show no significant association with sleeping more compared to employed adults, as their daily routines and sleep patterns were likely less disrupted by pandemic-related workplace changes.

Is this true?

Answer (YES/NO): NO